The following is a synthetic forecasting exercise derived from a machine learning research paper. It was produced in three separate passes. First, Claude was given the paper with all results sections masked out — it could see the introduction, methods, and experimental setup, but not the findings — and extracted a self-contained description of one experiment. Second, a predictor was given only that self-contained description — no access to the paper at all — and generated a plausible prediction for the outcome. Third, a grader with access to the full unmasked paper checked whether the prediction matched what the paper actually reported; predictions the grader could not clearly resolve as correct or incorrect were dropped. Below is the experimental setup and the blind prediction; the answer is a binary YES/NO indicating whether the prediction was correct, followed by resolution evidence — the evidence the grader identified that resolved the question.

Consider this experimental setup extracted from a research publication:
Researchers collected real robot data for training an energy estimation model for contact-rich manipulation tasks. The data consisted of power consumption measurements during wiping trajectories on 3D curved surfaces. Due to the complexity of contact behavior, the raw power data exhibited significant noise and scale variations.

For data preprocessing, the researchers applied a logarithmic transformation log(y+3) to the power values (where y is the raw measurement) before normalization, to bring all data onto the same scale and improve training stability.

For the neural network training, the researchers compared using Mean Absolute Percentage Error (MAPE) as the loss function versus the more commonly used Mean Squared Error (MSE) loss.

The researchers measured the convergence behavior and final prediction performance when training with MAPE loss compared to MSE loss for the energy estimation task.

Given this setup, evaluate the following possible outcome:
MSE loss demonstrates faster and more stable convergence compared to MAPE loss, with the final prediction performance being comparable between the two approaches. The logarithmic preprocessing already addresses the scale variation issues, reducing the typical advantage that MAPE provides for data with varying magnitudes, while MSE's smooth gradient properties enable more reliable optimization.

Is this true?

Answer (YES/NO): NO